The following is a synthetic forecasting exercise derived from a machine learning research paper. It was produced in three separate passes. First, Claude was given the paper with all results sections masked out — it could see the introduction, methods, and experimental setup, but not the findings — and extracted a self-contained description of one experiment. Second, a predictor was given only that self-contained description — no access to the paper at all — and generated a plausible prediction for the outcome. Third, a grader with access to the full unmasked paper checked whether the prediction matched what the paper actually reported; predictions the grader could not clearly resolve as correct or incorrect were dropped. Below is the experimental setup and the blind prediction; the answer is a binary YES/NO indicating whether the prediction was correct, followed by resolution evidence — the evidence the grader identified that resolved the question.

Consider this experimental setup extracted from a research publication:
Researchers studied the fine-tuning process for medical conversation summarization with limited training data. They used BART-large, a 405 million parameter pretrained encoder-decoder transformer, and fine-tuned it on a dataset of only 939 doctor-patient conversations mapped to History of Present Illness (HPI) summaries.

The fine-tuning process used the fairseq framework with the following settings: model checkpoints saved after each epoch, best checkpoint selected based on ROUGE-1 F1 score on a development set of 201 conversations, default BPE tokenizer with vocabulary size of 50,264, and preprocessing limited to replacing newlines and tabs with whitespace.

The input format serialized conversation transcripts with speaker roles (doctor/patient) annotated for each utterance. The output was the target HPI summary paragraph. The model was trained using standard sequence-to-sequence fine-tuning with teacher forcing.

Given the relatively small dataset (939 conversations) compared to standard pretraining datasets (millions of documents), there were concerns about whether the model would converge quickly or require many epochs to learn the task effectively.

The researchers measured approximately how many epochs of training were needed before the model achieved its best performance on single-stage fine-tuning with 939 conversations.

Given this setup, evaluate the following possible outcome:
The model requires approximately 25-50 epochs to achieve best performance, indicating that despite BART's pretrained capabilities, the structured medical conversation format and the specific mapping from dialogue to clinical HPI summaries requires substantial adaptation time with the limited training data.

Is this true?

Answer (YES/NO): NO